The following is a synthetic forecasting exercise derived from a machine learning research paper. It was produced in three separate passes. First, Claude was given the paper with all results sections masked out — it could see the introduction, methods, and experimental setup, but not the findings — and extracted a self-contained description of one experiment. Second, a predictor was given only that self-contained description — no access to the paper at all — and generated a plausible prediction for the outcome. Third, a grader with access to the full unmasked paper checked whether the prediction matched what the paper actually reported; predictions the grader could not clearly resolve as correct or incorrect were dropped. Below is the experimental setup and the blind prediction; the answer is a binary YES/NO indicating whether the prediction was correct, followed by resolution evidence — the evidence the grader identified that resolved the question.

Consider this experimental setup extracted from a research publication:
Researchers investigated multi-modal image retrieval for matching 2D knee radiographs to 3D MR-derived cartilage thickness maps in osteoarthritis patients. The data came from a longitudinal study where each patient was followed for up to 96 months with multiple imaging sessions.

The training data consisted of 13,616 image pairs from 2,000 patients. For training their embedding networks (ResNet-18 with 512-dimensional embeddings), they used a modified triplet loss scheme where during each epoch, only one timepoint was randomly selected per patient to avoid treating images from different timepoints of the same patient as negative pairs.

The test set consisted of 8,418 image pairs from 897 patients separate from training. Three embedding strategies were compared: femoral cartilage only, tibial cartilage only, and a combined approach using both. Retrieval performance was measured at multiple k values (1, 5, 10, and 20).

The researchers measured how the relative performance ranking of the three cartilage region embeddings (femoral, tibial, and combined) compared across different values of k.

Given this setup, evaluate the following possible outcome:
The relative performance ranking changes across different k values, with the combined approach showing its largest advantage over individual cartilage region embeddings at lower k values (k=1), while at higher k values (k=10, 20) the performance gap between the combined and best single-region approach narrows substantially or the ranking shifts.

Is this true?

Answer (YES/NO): NO